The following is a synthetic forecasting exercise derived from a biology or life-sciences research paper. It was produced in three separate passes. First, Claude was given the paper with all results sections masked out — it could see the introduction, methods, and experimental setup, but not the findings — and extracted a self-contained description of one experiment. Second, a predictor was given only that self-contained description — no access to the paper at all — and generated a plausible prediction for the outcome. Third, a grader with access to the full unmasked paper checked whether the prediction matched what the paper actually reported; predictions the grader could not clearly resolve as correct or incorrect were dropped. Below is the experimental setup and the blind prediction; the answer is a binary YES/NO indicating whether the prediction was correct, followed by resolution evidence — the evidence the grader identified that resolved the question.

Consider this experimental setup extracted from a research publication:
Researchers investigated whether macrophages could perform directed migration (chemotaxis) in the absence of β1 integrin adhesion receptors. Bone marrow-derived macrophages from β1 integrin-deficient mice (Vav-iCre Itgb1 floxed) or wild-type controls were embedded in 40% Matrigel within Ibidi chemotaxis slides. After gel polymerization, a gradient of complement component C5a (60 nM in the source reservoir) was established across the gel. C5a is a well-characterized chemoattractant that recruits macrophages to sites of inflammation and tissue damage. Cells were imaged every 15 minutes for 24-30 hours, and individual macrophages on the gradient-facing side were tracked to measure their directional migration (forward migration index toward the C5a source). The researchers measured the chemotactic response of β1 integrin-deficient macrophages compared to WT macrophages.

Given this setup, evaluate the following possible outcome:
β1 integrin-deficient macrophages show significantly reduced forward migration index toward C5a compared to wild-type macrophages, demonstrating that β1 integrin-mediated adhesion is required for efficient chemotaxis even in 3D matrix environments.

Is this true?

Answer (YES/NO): NO